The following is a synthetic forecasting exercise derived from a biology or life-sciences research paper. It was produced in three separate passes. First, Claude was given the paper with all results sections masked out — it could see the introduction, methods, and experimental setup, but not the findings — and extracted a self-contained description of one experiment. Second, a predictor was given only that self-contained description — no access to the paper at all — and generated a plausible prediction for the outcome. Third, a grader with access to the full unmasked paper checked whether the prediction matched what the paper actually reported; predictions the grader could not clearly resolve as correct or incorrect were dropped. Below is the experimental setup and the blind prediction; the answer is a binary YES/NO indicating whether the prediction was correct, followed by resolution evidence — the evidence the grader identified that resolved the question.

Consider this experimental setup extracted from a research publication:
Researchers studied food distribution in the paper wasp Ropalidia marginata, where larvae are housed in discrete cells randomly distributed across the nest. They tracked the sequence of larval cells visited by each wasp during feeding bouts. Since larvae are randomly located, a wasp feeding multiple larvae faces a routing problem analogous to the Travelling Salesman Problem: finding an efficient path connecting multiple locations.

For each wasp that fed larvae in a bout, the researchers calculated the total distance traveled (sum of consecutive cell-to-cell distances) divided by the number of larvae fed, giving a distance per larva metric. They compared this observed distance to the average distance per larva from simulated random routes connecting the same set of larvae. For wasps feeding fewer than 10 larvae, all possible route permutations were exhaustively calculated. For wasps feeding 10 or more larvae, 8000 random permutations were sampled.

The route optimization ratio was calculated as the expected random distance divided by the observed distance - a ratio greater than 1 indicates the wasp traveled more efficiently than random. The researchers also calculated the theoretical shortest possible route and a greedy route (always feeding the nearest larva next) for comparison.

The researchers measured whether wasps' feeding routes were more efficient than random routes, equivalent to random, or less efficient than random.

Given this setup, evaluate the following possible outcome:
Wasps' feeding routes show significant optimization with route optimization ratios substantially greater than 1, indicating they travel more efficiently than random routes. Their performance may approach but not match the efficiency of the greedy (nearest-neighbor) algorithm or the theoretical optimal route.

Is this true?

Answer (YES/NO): NO